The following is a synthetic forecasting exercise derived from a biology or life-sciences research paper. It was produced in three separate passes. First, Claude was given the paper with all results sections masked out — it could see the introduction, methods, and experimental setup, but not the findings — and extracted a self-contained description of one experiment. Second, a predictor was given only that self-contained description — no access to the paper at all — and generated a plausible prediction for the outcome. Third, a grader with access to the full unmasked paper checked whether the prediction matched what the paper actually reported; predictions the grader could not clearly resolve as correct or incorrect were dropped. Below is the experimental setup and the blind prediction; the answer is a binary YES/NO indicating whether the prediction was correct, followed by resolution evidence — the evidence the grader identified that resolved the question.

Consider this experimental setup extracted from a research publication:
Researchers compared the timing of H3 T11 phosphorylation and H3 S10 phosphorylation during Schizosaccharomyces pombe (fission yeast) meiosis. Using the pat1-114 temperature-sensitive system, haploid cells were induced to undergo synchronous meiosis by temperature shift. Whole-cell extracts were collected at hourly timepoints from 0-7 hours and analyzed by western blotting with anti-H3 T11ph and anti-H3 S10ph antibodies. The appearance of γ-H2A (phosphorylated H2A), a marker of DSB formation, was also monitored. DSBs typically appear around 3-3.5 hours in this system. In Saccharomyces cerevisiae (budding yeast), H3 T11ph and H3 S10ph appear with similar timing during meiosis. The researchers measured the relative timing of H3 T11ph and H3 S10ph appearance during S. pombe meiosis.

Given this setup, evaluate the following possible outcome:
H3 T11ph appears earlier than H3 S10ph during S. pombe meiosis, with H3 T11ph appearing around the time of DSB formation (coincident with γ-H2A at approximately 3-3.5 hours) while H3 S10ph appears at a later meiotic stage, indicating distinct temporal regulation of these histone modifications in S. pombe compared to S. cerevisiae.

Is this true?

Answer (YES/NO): NO